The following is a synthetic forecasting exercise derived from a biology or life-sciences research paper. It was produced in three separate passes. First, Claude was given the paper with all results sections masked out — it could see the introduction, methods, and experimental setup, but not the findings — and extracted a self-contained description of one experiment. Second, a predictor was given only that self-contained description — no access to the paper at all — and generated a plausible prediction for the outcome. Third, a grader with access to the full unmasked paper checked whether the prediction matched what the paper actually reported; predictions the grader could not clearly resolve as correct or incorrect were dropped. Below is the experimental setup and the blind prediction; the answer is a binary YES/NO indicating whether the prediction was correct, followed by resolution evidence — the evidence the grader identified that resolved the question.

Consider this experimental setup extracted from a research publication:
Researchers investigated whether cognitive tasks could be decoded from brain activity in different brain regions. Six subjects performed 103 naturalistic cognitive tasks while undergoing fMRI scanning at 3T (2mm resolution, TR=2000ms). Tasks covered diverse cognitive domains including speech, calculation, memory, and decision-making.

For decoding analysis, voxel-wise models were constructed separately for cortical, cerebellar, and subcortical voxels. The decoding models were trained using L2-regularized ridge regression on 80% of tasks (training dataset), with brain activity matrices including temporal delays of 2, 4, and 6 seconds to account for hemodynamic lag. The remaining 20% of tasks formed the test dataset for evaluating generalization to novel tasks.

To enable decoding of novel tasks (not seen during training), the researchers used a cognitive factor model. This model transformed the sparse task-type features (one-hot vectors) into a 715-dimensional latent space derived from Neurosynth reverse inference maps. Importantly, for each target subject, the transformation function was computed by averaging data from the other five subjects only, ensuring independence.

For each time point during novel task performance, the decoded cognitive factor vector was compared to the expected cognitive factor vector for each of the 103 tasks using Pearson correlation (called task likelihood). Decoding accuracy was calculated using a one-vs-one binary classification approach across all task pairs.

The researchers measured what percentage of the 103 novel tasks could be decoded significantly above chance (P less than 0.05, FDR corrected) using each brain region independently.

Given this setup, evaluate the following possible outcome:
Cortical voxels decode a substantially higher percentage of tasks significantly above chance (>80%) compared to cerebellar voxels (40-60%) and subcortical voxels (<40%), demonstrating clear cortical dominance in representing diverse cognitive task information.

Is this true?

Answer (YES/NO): NO